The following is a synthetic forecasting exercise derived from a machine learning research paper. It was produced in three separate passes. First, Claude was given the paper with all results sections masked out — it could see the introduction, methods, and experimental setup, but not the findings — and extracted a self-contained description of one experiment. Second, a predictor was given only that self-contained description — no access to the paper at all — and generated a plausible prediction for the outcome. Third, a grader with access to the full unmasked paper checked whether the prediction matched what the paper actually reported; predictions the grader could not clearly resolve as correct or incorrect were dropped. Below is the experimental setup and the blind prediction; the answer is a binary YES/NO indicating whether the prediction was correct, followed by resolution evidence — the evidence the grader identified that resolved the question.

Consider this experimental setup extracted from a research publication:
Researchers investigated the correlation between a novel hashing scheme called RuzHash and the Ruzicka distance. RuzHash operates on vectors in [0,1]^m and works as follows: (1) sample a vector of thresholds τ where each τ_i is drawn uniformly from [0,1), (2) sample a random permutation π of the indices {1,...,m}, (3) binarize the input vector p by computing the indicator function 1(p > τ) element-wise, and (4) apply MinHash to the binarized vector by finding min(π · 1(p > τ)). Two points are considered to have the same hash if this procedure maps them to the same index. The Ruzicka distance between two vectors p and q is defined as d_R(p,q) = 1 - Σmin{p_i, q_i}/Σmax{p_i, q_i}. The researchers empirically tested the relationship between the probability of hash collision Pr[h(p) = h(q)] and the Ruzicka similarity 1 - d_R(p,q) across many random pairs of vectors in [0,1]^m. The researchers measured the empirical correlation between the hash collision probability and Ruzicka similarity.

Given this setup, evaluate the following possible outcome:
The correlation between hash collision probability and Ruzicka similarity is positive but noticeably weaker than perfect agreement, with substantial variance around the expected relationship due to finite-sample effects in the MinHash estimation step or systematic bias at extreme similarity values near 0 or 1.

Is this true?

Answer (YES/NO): NO